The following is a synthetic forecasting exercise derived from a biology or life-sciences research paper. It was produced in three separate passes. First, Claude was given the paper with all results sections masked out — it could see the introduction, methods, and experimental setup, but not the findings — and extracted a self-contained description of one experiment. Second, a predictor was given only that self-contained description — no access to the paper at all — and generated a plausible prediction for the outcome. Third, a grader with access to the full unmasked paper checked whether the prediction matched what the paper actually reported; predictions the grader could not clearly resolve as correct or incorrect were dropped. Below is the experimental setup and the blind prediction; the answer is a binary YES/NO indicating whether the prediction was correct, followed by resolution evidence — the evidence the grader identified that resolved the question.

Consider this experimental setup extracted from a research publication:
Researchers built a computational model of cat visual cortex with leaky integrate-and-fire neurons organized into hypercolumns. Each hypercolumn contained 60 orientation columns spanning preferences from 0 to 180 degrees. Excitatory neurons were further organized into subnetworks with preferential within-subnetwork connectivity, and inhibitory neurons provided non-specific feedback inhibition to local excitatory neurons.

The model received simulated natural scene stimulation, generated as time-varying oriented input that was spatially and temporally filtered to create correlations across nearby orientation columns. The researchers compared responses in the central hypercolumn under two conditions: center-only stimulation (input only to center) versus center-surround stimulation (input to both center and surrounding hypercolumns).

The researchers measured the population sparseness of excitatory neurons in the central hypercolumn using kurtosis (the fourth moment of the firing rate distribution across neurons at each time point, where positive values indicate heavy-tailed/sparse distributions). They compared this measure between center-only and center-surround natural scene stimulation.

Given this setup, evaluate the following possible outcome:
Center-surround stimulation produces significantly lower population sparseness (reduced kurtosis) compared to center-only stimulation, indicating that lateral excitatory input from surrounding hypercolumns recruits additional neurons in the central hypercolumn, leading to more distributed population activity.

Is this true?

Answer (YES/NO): NO